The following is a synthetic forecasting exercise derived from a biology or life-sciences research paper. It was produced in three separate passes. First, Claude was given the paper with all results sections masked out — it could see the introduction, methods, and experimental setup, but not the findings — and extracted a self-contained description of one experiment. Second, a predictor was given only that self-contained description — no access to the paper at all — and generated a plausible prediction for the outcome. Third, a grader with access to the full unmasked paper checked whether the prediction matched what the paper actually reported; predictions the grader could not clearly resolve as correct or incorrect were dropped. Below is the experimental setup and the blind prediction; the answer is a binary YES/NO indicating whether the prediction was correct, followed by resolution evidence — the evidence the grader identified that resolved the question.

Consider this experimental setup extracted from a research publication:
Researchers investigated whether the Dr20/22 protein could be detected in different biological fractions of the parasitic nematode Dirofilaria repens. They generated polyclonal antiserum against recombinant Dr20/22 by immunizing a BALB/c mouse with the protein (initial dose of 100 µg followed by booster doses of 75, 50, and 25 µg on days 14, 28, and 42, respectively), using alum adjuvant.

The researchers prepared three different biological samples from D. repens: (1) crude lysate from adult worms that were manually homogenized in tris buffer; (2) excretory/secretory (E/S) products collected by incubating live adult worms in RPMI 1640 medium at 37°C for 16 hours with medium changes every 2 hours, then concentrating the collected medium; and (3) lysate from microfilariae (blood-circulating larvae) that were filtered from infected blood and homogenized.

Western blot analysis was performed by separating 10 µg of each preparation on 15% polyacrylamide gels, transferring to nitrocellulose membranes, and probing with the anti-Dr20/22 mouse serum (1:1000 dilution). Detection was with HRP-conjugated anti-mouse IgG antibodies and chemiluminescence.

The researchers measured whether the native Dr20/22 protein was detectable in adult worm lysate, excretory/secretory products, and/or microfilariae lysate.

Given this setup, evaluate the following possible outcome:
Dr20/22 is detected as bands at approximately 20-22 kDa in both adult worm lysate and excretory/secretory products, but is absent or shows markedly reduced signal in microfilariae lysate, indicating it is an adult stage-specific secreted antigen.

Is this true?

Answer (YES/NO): NO